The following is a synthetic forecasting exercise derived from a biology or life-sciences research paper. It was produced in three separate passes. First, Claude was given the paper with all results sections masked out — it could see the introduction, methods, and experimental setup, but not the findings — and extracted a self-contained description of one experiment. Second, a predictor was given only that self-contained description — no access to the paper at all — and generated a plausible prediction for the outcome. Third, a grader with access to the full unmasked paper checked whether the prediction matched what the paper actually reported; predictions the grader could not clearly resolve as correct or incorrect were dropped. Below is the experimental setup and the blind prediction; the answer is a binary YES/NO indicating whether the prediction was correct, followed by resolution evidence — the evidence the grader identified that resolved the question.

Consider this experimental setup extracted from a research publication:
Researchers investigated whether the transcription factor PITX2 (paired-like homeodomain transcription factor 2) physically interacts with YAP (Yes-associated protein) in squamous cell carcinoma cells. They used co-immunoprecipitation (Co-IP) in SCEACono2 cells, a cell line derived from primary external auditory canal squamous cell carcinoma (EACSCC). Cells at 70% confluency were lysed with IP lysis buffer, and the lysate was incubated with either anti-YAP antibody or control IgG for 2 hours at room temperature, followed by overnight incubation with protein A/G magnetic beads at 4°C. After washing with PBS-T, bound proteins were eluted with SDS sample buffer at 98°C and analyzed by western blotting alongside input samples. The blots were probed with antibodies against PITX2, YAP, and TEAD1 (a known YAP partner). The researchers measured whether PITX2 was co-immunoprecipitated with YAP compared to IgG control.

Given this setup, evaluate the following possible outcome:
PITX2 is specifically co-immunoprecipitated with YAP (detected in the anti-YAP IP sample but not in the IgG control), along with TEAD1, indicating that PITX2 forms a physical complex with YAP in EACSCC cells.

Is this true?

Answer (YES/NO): NO